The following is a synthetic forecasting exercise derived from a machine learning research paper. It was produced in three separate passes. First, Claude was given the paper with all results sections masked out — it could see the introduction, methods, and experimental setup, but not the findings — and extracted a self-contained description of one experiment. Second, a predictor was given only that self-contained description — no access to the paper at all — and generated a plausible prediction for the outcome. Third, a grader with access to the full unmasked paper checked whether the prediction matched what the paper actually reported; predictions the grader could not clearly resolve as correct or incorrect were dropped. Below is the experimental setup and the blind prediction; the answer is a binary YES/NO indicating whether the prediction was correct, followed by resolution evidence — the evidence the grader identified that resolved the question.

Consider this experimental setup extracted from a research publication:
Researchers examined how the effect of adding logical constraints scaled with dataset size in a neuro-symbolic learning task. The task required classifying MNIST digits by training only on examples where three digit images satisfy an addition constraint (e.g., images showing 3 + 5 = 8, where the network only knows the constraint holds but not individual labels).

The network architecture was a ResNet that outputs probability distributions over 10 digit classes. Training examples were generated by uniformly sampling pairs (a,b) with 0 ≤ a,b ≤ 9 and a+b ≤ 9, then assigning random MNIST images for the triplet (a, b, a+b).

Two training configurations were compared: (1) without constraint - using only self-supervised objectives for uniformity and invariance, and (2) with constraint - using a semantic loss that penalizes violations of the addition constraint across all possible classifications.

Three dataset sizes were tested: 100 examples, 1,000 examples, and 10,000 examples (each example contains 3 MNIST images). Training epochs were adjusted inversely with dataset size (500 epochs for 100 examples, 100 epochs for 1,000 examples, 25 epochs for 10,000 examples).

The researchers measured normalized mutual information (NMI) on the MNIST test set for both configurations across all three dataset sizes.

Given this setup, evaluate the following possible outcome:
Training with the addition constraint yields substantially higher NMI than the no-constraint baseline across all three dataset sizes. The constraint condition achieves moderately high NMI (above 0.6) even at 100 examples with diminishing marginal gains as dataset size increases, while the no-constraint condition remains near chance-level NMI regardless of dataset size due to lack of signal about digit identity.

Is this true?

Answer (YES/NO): NO